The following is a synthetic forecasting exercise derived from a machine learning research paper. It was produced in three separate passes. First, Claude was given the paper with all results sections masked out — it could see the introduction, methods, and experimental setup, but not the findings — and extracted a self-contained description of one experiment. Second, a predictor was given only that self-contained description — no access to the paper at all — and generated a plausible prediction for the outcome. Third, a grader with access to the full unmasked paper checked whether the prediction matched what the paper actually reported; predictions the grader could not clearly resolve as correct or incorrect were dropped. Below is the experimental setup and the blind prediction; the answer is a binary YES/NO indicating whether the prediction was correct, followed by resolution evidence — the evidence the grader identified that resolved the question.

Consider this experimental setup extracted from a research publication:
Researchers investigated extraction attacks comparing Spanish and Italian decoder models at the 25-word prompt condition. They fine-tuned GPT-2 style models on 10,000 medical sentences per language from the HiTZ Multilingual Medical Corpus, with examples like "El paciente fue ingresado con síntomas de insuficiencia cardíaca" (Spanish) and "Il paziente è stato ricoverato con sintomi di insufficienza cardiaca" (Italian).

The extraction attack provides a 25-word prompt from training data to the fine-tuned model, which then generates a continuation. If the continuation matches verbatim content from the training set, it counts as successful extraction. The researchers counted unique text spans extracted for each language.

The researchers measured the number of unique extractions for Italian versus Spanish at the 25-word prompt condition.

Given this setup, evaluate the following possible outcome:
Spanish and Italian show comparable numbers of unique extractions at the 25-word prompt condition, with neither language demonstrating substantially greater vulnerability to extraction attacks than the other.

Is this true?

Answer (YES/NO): NO